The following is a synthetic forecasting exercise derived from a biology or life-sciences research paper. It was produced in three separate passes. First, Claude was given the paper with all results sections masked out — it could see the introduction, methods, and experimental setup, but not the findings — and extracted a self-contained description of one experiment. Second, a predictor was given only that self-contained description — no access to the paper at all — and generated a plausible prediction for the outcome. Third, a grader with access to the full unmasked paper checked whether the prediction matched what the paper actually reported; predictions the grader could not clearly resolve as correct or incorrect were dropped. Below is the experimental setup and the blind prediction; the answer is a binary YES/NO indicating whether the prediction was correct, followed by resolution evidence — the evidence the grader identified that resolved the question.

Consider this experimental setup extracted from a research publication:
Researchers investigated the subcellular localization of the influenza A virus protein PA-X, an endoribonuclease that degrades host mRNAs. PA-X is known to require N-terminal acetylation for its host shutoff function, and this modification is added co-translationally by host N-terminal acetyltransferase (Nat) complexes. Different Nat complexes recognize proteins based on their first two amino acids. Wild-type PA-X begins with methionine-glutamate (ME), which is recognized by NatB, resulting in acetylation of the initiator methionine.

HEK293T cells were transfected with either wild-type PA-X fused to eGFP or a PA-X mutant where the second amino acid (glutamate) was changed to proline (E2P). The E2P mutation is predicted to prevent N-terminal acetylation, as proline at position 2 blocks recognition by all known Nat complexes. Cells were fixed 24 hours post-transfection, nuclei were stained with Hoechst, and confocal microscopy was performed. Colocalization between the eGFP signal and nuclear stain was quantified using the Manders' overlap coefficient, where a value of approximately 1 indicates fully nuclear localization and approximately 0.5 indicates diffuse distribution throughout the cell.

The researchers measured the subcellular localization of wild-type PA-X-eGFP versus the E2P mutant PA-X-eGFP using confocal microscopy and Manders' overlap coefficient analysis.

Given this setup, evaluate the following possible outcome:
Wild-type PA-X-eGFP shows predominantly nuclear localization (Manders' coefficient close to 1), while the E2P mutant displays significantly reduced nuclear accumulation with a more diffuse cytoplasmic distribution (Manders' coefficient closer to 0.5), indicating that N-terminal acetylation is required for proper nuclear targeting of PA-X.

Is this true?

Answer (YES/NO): YES